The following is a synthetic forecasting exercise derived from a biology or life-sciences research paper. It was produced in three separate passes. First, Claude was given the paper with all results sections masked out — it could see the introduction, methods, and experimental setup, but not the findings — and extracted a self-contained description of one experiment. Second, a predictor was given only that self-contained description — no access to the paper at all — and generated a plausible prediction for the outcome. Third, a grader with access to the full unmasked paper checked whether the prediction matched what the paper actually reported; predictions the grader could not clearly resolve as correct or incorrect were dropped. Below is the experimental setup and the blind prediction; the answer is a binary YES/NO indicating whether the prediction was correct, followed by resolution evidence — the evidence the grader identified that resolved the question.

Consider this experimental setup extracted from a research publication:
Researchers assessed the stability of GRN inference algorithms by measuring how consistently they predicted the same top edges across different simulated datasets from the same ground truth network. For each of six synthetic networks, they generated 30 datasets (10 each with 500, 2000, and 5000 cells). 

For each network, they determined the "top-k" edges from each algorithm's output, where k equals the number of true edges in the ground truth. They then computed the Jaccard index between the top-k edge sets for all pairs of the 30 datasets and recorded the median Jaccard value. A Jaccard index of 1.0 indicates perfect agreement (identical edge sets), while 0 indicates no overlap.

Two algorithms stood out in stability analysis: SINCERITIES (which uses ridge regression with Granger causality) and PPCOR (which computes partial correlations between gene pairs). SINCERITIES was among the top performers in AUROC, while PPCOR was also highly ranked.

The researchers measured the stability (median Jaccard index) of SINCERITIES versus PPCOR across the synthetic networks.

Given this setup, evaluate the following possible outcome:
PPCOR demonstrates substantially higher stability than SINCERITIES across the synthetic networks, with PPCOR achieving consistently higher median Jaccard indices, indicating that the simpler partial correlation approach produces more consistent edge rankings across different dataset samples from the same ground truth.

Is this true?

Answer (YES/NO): YES